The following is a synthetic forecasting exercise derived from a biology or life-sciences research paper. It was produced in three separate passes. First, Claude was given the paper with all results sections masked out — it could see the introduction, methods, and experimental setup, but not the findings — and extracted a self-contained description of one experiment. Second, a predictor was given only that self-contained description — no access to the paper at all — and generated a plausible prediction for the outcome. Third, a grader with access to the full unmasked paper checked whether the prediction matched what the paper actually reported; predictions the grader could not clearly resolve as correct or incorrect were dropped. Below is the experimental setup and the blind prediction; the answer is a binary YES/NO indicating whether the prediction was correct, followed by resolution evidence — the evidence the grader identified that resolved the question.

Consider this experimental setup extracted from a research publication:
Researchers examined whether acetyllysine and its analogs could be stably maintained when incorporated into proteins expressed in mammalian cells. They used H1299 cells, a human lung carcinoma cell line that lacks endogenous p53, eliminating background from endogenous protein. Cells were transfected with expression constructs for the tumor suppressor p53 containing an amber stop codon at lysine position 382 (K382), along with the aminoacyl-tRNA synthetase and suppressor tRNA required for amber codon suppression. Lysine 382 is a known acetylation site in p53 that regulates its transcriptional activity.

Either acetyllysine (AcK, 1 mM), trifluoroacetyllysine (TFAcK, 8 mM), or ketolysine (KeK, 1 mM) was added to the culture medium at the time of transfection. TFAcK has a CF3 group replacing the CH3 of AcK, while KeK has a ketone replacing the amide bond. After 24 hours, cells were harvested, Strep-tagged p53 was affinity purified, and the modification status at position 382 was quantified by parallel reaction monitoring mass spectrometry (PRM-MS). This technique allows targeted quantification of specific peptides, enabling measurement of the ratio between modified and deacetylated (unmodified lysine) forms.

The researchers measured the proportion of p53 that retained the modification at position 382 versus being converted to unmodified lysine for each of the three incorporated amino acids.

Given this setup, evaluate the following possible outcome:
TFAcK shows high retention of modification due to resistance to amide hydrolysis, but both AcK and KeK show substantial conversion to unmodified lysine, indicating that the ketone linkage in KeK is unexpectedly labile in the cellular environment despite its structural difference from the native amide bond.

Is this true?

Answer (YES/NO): NO